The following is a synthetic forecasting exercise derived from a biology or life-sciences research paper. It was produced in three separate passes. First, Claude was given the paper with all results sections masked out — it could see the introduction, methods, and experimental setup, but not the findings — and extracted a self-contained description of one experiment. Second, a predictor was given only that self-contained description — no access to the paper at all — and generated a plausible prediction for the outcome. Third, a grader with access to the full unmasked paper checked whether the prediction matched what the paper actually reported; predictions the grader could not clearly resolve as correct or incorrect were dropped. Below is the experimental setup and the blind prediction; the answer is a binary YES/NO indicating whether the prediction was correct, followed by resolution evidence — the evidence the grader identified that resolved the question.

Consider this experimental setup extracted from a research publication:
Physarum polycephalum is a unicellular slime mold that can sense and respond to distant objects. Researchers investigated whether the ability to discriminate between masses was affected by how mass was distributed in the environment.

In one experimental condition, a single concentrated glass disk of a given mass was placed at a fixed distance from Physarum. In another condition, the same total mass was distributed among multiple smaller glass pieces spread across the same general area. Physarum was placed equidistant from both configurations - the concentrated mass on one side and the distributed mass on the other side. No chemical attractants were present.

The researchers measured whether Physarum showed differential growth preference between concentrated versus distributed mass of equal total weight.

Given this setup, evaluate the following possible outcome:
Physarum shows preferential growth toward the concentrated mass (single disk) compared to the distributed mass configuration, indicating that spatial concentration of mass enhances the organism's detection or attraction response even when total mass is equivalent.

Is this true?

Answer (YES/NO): NO